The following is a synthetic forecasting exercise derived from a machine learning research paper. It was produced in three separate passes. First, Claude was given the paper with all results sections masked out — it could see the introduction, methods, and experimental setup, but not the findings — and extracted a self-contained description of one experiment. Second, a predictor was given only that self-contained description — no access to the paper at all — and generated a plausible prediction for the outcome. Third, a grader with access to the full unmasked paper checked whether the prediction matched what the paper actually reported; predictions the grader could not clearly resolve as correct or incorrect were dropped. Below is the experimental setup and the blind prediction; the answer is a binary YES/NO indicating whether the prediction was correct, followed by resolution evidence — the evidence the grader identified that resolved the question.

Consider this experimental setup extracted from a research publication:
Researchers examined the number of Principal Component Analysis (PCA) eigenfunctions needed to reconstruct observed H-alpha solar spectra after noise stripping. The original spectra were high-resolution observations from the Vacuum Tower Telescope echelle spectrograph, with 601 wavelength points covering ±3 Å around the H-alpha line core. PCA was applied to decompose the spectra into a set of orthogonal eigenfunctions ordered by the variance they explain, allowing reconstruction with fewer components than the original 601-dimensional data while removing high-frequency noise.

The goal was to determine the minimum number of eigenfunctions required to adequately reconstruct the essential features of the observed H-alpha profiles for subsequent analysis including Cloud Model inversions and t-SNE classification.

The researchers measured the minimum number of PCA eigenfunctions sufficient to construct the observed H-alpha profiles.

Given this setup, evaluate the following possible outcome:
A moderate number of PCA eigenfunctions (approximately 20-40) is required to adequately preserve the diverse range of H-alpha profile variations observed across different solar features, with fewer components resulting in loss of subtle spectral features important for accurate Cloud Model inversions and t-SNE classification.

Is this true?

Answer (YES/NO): NO